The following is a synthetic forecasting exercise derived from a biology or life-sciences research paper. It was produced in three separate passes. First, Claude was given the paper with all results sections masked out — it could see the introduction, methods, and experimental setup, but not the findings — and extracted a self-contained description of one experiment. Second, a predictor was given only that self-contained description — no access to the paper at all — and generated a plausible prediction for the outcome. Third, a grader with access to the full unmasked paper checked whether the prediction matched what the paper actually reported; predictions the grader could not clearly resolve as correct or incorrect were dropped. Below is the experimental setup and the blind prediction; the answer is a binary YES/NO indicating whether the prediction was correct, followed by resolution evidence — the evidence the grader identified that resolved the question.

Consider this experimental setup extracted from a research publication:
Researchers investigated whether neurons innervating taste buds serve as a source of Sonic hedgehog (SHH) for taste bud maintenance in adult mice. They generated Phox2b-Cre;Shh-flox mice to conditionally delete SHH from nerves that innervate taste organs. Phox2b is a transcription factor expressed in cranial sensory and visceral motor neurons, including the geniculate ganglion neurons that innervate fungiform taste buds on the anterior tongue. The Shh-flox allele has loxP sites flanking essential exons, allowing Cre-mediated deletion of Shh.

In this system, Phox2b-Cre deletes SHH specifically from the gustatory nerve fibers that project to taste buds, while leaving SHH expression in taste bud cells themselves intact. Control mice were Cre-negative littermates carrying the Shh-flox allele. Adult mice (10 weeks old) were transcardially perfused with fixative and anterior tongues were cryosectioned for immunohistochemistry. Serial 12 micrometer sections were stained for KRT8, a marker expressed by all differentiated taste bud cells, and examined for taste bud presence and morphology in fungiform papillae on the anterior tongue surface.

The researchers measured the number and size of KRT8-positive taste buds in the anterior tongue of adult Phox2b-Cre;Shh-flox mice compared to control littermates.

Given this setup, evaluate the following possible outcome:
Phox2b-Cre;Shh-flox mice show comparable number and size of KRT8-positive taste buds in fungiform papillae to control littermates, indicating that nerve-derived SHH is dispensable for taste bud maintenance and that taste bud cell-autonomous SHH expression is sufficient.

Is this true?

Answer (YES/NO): YES